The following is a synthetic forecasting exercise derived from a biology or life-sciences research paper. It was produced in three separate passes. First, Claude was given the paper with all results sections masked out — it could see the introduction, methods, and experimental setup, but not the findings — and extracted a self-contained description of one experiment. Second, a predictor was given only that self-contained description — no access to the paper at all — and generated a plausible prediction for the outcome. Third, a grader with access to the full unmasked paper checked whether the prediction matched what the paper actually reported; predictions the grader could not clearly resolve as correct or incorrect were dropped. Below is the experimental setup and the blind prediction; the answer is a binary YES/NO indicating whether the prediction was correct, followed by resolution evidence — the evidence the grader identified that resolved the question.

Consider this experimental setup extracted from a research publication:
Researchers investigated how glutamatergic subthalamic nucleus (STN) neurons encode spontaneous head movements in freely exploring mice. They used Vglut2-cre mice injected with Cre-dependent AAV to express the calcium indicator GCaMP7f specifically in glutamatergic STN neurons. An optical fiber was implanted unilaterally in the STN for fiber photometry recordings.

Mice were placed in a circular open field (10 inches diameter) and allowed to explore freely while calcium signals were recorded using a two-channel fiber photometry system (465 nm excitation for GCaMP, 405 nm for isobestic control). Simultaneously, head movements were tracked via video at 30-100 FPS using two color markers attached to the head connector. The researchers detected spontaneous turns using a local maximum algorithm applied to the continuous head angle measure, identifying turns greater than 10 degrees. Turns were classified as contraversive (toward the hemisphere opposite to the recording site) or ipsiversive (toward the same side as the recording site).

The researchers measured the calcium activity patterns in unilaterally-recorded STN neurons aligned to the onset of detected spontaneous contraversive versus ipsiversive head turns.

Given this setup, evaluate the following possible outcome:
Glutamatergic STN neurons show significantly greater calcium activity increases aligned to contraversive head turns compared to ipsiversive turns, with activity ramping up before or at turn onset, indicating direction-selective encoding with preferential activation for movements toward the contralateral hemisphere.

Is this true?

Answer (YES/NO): YES